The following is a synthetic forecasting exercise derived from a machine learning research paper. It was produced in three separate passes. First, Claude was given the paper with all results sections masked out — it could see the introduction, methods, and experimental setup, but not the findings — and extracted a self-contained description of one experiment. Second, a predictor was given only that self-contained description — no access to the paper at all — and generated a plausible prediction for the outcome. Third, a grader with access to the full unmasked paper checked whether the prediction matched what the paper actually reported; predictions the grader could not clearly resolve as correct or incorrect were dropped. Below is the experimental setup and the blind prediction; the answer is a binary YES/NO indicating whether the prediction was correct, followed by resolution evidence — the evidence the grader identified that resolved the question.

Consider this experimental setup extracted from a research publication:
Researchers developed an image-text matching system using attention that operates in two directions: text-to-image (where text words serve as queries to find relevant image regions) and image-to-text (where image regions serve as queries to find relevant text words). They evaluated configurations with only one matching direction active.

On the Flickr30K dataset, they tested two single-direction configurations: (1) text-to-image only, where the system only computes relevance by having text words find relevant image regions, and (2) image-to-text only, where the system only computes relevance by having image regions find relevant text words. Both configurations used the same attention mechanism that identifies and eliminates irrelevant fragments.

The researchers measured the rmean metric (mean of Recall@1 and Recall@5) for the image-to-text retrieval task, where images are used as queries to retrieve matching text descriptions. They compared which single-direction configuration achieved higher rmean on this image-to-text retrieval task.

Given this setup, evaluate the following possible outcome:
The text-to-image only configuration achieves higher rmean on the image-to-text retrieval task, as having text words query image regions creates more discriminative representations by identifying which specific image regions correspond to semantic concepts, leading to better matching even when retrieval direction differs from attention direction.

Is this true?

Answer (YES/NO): YES